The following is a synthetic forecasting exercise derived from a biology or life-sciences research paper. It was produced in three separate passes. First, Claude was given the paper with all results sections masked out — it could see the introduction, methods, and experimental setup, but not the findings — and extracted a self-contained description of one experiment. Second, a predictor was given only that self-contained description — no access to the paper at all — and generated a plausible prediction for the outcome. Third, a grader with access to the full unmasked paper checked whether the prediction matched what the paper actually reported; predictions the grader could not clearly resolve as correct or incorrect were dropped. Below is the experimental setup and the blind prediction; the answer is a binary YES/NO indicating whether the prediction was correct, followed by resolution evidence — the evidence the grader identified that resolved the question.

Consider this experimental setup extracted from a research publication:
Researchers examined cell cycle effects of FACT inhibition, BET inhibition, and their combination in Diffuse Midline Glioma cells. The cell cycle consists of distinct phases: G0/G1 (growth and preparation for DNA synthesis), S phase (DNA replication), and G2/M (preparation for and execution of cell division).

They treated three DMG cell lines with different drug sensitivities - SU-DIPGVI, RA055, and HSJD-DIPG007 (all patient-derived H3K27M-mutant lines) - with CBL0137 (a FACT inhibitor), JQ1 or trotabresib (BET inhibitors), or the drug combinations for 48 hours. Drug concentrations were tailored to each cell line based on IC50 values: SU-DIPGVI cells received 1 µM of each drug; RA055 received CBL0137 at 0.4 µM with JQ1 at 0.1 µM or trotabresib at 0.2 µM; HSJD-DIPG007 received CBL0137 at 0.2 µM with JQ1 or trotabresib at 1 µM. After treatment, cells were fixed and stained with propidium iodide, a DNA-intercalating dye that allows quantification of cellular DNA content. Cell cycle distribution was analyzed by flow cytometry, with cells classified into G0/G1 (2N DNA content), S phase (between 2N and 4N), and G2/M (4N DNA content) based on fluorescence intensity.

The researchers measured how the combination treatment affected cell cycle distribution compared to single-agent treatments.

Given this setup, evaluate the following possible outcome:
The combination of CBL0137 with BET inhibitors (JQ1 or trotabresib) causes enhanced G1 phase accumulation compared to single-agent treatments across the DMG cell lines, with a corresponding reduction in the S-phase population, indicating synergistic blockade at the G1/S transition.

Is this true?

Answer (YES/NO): NO